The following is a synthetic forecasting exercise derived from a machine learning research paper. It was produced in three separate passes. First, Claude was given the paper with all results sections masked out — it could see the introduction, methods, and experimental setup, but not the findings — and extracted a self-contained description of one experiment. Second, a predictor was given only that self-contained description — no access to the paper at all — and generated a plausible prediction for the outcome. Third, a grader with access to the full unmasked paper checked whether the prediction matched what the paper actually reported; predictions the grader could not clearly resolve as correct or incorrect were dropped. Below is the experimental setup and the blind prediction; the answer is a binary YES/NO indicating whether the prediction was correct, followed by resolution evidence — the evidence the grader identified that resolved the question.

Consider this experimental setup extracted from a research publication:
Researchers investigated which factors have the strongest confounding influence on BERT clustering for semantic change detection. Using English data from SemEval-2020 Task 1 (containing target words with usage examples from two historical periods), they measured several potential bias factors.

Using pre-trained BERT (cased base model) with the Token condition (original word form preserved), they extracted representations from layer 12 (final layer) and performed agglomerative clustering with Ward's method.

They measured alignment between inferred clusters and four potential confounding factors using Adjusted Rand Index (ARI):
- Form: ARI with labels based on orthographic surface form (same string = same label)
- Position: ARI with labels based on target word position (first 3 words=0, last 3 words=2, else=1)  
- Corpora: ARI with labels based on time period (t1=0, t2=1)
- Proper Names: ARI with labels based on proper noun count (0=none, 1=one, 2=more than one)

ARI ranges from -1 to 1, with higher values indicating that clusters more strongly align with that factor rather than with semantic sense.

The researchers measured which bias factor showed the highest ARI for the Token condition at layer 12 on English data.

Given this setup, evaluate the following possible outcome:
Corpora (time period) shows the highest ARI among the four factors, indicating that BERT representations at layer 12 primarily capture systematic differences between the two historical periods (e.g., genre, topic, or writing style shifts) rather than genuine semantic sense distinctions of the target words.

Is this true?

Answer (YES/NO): NO